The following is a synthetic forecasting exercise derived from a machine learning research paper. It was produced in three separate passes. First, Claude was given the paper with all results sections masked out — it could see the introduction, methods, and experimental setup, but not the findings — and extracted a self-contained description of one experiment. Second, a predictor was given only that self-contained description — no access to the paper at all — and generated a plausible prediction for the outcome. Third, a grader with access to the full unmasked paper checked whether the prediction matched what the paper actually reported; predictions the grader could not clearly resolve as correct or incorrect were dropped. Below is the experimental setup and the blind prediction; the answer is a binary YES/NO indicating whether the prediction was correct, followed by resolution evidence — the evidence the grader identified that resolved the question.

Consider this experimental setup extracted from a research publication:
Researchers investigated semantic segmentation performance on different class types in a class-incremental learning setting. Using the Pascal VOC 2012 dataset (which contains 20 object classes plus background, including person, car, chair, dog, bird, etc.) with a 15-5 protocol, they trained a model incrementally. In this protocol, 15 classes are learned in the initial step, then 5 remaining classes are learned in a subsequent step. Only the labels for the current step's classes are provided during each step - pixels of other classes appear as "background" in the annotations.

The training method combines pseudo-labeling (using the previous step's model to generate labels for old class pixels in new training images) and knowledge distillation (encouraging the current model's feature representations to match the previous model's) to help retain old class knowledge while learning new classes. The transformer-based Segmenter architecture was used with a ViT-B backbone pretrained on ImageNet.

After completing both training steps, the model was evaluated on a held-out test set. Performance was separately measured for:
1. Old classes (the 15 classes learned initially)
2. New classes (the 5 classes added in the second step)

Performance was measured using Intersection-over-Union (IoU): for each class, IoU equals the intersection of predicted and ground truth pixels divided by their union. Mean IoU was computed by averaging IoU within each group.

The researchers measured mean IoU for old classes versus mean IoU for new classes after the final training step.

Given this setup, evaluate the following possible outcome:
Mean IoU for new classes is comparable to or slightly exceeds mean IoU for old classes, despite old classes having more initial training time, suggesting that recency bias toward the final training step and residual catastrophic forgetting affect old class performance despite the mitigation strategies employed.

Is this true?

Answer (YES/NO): NO